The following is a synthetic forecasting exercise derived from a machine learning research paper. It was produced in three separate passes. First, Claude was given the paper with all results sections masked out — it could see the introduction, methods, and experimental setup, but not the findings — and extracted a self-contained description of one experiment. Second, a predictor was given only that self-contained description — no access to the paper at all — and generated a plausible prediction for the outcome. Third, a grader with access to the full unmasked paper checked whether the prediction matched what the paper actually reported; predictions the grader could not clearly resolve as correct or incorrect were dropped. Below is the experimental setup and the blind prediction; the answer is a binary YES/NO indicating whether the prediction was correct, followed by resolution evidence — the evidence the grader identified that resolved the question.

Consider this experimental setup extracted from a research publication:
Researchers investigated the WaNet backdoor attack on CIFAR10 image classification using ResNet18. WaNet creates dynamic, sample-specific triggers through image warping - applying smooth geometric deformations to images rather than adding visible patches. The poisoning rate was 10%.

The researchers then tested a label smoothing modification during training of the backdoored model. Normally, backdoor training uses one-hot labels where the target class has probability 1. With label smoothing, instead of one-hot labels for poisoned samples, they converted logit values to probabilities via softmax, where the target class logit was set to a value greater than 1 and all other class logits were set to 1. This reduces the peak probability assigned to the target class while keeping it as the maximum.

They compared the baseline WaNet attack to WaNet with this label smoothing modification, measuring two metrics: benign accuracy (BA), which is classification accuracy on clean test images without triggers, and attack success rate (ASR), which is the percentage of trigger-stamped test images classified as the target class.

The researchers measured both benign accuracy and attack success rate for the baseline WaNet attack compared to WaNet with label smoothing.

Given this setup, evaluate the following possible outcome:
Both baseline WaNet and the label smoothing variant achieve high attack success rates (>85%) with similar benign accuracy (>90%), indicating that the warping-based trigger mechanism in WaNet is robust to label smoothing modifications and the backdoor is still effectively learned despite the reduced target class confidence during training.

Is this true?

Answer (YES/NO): YES